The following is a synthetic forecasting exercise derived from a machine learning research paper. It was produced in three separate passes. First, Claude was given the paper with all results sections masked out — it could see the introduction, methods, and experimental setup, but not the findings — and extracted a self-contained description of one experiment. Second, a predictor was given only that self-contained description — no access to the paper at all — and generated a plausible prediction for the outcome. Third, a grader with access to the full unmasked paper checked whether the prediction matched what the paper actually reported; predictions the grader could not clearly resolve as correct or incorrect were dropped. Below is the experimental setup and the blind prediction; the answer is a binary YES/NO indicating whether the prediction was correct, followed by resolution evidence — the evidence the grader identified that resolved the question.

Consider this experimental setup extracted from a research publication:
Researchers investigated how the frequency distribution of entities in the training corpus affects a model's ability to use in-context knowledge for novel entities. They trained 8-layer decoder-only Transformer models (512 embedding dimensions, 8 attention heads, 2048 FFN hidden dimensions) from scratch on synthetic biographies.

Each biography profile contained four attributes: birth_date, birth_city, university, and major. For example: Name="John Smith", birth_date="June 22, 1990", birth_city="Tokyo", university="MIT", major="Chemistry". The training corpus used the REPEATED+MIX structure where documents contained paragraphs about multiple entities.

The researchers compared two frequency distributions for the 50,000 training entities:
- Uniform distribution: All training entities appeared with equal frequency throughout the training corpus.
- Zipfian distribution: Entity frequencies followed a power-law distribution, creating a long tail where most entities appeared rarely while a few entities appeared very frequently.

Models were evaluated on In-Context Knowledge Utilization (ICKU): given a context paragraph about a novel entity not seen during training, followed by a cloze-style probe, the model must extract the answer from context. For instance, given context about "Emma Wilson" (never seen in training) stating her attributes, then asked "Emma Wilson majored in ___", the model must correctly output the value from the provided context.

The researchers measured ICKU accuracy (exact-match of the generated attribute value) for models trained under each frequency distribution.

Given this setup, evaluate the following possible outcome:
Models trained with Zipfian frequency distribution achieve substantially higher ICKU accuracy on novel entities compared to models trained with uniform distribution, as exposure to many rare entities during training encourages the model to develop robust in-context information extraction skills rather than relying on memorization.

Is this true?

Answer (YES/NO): YES